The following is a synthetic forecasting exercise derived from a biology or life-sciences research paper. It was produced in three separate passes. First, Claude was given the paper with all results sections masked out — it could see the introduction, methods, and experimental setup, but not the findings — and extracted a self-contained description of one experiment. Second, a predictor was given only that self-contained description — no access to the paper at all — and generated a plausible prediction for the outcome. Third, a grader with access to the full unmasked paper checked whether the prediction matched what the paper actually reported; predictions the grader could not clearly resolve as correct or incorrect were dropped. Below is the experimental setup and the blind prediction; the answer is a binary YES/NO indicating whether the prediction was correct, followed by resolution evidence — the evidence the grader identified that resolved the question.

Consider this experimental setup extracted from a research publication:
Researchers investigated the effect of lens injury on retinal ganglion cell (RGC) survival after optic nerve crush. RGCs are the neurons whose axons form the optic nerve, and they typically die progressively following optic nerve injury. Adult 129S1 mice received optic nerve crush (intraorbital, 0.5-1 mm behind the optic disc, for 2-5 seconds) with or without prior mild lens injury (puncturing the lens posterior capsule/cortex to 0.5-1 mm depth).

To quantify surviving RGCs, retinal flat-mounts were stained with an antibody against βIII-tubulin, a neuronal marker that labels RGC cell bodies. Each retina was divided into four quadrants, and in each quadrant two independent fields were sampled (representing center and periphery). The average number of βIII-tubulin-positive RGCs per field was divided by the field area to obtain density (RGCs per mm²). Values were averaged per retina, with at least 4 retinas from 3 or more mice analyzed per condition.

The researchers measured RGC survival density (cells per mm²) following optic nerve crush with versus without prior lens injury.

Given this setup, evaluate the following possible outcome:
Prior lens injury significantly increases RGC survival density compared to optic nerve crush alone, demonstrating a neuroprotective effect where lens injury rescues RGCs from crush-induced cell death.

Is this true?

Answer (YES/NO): YES